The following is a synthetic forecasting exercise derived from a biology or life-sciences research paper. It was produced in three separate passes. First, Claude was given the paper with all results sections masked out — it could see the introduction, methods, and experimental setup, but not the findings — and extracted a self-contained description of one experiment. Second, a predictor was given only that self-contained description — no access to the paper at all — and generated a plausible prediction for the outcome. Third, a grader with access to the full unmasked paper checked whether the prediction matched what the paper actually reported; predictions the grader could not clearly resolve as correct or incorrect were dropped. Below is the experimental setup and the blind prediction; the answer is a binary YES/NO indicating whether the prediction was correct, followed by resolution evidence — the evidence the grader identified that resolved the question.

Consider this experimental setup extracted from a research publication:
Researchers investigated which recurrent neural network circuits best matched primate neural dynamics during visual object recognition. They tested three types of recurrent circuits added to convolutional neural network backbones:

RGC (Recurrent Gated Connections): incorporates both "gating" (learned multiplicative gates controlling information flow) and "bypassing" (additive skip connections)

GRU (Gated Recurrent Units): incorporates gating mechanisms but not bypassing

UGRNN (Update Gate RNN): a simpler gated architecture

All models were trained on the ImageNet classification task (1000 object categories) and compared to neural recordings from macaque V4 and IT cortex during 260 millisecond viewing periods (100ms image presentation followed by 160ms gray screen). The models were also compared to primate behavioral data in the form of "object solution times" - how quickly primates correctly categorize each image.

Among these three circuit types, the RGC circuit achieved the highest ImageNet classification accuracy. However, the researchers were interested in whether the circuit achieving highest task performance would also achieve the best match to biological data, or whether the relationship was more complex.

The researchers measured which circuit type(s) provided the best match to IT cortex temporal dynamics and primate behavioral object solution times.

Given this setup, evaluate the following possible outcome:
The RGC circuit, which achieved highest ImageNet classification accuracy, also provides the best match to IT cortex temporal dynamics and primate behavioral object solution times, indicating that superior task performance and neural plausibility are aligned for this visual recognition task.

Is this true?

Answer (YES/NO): NO